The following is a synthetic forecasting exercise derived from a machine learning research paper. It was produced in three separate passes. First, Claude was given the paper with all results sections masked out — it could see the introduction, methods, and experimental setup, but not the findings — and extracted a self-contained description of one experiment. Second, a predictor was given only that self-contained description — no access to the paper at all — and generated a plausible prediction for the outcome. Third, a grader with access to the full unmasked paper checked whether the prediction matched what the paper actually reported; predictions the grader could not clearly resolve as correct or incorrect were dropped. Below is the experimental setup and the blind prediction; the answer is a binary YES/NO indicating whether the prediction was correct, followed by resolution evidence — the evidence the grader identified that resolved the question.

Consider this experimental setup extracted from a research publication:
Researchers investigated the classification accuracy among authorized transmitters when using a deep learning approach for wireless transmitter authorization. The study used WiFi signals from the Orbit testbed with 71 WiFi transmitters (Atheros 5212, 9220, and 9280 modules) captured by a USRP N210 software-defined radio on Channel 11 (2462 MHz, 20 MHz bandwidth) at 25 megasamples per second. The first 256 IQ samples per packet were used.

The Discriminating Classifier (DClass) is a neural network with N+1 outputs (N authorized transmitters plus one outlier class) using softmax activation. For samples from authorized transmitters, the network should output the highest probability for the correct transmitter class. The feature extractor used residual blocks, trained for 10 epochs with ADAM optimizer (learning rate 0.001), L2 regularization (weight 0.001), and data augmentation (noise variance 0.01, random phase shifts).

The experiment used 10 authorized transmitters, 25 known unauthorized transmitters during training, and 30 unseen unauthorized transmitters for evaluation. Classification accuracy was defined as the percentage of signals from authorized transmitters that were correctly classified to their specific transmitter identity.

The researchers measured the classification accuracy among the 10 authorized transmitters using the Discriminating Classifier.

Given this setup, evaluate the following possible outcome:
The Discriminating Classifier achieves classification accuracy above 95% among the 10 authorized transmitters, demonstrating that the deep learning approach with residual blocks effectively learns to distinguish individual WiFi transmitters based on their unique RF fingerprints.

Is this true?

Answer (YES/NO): YES